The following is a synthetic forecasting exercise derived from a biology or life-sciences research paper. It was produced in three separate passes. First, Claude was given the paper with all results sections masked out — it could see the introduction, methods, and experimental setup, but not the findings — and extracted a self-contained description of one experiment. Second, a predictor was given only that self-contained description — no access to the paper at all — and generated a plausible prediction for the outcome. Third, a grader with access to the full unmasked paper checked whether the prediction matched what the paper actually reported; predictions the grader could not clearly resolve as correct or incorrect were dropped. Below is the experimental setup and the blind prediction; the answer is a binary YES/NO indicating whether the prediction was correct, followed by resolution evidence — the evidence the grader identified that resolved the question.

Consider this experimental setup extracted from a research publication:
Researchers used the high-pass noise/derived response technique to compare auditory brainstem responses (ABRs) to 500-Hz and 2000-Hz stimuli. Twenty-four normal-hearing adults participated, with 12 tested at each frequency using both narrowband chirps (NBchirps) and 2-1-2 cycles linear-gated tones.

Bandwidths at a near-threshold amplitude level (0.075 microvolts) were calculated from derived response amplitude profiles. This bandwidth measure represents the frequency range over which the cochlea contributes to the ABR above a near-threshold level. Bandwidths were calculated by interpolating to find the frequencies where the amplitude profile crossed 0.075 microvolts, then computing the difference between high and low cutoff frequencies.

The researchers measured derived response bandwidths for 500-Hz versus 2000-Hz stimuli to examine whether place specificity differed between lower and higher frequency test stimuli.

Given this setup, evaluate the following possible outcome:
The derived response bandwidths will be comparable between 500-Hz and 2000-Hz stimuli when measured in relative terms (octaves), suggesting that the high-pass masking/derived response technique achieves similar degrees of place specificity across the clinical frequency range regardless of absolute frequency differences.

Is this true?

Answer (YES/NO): YES